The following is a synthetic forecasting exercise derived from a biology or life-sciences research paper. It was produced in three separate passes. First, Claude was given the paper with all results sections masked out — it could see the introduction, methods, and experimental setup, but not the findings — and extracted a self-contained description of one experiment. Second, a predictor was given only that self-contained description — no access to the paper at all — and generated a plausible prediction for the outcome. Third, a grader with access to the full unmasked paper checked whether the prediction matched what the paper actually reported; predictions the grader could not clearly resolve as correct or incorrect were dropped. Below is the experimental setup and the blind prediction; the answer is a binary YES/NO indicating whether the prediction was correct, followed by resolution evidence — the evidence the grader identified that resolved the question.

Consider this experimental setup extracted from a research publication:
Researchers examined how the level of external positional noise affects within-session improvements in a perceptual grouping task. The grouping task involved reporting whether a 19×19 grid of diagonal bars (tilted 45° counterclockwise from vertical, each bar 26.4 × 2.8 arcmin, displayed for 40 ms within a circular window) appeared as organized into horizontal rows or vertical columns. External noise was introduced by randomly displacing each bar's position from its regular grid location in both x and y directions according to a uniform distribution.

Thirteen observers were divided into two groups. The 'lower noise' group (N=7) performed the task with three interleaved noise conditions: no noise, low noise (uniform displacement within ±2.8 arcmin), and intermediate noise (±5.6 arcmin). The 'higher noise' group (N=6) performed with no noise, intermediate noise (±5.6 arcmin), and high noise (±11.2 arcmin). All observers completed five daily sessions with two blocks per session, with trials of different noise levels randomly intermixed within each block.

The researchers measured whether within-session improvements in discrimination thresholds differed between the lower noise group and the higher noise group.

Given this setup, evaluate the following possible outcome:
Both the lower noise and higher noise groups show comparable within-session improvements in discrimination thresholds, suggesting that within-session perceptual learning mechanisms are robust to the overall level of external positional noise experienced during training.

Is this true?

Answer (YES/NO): NO